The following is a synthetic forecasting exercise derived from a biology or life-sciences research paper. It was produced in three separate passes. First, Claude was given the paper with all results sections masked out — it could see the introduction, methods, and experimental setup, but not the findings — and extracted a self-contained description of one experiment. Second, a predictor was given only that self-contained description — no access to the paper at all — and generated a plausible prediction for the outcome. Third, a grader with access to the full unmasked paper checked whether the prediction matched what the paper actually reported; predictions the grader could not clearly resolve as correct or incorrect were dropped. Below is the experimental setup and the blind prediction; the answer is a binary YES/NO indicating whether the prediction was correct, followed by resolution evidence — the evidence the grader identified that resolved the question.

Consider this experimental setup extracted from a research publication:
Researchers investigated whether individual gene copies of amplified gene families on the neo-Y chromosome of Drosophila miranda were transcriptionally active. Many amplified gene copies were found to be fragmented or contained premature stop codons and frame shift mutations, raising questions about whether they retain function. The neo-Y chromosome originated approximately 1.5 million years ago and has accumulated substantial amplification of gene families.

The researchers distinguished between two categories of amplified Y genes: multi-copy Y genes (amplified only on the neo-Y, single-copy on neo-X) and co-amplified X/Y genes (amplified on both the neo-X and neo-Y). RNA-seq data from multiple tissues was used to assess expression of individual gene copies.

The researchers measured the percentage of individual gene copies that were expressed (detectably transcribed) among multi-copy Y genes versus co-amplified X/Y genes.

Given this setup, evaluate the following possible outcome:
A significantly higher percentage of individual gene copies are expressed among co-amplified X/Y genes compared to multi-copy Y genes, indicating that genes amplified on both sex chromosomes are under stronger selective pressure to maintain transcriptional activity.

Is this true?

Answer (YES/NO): YES